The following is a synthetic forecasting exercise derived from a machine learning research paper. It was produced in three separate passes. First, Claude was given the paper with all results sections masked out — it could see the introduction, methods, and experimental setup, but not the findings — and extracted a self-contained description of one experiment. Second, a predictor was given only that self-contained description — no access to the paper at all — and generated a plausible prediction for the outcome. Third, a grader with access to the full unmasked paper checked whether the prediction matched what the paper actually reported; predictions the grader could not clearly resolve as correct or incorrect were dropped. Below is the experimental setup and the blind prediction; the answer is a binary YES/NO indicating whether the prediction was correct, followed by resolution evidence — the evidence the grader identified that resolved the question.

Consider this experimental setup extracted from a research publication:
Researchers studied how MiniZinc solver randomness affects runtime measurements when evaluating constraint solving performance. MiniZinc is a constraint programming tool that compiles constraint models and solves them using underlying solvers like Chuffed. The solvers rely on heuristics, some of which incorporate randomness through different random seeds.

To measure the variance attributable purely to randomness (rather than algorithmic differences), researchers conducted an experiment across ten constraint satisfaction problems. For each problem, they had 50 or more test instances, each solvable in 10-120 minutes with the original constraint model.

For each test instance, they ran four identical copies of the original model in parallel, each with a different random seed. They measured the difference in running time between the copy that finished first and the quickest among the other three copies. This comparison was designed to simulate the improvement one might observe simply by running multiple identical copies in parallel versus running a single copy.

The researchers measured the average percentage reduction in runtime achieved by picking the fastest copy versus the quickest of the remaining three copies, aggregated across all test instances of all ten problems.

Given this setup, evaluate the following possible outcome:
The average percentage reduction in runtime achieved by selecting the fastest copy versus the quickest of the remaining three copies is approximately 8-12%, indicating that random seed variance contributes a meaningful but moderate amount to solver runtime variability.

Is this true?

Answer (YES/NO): NO